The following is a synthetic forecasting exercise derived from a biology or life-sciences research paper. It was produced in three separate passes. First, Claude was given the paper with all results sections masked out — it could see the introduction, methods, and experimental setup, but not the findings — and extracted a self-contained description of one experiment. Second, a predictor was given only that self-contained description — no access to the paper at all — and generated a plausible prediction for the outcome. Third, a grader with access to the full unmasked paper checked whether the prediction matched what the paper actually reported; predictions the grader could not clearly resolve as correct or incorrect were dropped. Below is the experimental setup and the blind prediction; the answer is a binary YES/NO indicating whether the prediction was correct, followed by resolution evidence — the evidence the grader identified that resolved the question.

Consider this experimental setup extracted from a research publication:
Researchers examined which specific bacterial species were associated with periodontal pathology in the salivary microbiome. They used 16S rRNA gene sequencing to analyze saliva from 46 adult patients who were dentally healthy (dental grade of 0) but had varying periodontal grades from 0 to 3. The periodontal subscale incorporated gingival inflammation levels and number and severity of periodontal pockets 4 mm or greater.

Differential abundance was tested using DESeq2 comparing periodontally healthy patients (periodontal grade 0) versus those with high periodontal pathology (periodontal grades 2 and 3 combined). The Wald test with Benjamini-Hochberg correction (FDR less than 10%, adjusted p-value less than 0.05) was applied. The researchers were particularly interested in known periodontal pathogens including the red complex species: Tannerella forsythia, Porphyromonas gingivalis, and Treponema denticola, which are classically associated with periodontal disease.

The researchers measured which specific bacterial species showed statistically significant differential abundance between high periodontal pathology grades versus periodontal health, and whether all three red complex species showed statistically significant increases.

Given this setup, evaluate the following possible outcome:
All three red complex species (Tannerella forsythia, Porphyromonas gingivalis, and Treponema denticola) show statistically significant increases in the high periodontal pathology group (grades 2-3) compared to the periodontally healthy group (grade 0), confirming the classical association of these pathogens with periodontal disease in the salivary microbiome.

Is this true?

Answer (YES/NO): NO